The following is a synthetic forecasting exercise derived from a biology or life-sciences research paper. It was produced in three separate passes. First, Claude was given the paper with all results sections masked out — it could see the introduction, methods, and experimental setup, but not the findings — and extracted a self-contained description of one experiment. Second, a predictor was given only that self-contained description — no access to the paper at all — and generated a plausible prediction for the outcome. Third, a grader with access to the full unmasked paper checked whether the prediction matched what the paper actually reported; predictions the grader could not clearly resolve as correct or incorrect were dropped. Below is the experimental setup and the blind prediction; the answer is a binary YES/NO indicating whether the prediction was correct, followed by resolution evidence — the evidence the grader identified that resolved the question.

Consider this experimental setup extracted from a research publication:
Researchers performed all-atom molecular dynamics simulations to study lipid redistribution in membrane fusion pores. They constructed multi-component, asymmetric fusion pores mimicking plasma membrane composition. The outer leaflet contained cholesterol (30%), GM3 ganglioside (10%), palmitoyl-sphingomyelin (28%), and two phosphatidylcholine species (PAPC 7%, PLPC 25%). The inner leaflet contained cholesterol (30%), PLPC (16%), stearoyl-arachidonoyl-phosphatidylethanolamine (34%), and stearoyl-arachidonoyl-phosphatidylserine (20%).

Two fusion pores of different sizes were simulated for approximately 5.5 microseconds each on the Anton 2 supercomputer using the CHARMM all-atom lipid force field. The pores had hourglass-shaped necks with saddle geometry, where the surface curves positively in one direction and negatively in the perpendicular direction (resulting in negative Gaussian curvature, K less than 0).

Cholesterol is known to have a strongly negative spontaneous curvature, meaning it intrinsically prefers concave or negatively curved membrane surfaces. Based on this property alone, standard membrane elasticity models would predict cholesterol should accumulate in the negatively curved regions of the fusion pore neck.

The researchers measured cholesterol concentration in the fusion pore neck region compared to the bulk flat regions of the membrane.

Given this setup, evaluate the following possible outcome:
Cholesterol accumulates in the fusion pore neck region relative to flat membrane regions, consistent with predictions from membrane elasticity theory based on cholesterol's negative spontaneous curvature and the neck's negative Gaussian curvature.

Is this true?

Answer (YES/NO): NO